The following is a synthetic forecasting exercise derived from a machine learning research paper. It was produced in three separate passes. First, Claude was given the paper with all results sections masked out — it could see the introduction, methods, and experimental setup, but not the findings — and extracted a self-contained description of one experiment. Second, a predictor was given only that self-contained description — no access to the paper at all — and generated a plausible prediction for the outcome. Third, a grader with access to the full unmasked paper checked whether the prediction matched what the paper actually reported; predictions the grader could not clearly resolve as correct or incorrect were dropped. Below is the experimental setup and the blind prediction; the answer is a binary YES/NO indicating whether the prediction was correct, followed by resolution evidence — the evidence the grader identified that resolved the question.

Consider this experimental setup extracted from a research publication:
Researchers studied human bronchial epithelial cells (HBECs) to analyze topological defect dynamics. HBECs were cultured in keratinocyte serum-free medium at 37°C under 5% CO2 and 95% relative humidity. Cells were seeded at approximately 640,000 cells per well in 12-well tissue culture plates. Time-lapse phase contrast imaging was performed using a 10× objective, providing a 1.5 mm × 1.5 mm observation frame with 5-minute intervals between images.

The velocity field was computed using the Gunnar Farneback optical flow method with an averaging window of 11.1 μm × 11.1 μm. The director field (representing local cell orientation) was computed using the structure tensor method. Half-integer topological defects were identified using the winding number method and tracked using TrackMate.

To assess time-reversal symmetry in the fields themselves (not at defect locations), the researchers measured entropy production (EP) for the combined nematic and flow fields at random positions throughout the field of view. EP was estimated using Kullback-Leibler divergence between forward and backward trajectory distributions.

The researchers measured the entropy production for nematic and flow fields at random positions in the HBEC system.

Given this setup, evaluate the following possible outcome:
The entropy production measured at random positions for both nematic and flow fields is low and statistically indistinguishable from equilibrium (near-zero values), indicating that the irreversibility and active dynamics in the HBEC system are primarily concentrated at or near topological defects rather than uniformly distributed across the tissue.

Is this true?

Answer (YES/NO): YES